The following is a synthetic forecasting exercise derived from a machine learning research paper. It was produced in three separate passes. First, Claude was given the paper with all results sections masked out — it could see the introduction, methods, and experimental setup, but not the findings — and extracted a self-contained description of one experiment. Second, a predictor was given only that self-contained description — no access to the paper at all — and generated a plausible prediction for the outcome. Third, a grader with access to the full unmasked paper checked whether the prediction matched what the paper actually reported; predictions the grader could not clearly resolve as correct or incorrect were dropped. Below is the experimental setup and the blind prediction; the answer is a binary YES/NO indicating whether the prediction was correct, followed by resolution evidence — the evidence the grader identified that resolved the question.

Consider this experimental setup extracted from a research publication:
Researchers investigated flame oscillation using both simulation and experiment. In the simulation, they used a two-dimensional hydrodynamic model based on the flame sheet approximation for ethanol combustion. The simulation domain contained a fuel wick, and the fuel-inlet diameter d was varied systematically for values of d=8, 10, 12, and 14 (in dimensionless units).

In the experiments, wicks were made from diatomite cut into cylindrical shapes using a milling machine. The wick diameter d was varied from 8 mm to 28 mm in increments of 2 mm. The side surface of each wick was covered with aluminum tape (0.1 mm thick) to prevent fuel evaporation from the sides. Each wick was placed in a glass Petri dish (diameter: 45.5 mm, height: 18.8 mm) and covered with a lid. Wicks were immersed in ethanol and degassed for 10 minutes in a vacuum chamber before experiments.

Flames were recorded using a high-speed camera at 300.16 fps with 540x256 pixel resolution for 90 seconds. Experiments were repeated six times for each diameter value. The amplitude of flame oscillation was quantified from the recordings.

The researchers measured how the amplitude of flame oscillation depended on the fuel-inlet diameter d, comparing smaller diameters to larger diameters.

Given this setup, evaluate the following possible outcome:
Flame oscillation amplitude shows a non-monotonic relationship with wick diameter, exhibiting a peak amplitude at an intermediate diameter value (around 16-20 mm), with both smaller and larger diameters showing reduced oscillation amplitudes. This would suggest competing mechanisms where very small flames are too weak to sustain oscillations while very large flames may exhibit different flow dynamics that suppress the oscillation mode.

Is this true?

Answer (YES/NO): NO